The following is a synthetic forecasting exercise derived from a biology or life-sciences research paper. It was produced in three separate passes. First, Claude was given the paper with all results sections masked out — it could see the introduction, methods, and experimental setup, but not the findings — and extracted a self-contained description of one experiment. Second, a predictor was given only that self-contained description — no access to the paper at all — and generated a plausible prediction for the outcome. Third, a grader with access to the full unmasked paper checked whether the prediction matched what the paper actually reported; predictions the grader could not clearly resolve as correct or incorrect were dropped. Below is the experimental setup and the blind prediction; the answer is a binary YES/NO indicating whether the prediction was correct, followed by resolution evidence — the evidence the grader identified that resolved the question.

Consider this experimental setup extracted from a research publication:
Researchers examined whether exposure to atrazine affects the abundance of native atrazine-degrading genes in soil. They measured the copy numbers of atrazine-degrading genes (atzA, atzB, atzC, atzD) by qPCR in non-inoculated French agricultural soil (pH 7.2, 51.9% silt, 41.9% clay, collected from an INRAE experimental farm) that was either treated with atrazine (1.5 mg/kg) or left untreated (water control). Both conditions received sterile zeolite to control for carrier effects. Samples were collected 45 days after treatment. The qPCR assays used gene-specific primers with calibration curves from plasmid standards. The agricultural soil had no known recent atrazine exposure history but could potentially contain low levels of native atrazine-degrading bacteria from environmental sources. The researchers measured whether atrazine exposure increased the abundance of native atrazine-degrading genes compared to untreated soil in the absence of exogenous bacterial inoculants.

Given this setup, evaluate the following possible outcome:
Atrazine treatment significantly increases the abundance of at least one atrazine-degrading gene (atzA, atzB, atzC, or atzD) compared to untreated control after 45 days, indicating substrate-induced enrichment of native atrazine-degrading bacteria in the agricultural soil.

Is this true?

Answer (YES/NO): NO